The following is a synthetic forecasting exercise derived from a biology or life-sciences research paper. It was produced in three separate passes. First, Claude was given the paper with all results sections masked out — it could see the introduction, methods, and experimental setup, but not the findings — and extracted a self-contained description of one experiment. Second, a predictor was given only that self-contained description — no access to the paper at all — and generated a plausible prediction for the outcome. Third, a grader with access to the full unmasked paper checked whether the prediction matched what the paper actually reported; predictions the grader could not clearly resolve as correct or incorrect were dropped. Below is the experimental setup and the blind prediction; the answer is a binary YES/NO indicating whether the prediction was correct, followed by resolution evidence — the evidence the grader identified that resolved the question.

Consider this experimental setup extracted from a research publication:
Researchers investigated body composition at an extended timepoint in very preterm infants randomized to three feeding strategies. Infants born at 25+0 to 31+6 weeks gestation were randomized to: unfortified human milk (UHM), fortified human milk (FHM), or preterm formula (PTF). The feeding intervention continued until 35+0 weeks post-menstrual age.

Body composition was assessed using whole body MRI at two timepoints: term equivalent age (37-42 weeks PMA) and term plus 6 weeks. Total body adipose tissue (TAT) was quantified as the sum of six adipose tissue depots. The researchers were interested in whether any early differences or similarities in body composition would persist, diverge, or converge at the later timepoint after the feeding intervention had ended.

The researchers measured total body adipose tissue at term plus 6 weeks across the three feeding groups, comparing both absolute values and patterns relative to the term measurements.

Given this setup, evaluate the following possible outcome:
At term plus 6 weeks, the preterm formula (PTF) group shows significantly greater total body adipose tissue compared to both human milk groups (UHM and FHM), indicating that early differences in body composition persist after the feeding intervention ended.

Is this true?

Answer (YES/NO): NO